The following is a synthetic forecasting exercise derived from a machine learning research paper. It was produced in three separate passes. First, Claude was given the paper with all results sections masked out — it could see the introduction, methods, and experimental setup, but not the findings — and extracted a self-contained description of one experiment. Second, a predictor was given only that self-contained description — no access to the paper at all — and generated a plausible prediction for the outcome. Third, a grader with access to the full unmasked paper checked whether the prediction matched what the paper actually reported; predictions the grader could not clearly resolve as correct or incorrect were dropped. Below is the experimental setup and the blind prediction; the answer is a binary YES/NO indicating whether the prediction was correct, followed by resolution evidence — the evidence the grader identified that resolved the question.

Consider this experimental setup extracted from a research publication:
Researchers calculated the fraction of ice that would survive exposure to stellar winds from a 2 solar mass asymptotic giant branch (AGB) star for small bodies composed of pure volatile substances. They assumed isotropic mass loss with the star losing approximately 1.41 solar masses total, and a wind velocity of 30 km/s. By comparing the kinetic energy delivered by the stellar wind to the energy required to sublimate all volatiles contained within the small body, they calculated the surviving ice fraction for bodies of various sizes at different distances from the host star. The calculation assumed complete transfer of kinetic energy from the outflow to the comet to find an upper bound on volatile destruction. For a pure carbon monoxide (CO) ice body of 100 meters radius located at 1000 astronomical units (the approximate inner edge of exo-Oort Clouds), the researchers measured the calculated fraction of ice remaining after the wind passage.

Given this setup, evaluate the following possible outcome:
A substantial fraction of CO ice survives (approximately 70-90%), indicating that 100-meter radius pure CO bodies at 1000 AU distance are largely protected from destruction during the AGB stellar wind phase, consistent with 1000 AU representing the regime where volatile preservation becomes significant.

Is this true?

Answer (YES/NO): YES